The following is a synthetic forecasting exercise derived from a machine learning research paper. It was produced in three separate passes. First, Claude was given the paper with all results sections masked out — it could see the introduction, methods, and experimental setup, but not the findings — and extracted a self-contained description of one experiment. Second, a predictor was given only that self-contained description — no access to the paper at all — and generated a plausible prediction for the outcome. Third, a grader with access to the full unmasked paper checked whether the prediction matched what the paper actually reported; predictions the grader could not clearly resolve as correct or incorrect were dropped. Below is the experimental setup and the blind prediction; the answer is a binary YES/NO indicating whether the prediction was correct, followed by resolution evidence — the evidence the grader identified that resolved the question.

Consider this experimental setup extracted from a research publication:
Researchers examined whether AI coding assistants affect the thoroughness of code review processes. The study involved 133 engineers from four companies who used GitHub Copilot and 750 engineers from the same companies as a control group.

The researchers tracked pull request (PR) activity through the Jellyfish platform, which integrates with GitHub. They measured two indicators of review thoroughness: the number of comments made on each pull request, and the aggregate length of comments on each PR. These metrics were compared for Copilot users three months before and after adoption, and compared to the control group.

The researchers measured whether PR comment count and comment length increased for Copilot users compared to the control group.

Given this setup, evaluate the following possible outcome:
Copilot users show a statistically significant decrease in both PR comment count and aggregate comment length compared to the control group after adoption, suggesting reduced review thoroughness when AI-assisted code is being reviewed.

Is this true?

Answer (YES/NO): NO